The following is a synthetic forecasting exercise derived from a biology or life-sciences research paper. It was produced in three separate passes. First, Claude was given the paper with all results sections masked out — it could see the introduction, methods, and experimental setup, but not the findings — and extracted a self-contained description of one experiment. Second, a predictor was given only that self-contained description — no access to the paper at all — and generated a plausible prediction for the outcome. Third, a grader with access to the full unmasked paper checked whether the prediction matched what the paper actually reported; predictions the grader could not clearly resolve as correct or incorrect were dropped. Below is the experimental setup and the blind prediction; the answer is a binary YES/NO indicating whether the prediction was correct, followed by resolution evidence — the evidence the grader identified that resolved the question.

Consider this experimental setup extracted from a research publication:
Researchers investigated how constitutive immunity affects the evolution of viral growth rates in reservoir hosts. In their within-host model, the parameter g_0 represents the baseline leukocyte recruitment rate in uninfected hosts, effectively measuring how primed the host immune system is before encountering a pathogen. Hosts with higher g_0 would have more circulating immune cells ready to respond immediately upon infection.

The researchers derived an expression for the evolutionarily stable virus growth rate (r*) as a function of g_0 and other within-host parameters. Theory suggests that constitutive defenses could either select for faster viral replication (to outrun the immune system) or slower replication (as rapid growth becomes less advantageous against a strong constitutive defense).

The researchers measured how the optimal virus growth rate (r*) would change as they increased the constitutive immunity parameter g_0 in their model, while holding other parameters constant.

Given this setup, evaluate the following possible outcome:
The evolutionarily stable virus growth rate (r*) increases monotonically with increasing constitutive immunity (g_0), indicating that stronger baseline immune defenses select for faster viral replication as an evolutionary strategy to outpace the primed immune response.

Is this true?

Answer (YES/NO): YES